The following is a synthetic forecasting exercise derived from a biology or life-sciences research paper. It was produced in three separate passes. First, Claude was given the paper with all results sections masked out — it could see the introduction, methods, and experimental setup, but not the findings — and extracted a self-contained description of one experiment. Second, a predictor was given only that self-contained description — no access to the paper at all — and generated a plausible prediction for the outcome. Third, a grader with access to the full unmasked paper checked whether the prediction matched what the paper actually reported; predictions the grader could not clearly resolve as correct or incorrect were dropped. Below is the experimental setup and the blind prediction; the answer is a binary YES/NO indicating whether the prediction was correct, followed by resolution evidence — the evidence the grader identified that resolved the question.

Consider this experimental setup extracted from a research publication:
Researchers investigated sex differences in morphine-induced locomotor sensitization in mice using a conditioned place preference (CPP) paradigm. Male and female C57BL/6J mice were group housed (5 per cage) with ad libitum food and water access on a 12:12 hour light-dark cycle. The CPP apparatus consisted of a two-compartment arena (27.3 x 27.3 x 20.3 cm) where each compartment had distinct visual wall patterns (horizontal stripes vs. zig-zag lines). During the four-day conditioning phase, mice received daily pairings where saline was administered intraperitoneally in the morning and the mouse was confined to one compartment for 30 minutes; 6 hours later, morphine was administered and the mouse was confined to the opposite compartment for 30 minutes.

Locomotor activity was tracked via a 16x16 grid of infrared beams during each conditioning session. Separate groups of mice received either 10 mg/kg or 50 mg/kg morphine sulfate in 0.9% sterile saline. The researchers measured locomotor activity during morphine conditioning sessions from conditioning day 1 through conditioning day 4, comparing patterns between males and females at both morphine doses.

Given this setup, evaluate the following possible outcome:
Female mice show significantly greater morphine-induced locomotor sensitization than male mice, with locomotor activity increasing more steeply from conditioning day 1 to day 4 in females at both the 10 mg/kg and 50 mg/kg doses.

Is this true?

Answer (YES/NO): NO